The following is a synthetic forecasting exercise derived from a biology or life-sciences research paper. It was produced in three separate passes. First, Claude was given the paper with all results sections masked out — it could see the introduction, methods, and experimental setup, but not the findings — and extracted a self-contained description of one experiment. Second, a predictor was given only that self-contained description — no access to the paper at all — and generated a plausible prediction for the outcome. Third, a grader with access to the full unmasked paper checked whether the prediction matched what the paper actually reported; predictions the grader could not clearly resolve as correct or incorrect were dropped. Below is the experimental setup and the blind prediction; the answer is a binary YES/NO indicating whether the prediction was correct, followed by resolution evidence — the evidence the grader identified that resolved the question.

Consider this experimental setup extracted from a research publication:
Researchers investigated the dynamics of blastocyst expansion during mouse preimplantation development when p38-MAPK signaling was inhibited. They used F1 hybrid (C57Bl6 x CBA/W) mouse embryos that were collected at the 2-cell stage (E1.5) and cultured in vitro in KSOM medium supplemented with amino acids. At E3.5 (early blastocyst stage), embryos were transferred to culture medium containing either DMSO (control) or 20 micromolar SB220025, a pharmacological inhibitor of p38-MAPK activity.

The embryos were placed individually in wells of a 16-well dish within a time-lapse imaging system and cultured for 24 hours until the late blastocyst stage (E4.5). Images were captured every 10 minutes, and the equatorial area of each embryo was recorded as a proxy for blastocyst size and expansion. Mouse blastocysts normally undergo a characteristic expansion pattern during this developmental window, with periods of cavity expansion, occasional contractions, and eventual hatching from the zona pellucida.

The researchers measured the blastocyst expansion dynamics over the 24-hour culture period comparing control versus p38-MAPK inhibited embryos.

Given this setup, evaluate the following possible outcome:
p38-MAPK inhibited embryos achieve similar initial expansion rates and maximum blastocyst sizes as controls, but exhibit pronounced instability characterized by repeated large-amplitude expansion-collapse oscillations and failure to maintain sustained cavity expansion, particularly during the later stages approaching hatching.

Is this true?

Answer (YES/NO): NO